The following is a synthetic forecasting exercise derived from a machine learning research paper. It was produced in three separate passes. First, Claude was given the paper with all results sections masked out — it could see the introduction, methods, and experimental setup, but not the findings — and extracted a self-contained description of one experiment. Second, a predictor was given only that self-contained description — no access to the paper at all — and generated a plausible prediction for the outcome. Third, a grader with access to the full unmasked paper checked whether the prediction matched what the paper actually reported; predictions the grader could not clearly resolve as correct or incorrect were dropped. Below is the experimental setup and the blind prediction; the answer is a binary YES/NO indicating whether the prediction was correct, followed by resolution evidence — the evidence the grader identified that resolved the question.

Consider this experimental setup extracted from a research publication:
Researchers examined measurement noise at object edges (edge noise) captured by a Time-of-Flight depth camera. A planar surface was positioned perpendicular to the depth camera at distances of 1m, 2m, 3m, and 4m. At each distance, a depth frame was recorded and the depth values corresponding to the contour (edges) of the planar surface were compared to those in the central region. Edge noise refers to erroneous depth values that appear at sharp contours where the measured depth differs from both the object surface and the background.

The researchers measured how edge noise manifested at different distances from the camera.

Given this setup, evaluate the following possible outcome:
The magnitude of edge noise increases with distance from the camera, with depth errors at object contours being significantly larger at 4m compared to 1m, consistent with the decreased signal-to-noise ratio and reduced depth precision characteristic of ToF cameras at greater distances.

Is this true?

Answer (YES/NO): NO